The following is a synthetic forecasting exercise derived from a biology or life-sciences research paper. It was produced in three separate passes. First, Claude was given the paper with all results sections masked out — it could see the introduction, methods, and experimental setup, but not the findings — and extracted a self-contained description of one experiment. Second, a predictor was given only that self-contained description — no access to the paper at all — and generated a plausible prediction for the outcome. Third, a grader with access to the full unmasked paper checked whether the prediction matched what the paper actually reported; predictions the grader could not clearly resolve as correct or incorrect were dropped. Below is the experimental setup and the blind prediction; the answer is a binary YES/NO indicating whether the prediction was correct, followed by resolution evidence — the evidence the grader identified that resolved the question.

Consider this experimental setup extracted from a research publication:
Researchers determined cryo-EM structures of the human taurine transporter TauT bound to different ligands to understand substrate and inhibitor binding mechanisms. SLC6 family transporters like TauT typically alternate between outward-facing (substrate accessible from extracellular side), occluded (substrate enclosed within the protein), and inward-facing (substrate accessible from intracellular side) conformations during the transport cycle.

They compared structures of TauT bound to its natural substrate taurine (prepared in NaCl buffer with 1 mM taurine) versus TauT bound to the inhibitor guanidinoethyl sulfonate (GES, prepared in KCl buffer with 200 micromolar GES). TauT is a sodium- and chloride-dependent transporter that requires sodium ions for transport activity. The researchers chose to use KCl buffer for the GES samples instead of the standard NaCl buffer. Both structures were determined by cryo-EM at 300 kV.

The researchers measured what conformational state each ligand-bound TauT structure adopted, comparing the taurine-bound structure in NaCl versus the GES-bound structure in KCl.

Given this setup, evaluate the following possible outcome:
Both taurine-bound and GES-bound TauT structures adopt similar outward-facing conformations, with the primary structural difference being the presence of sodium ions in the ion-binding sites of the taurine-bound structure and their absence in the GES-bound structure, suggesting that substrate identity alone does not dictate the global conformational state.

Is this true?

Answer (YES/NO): NO